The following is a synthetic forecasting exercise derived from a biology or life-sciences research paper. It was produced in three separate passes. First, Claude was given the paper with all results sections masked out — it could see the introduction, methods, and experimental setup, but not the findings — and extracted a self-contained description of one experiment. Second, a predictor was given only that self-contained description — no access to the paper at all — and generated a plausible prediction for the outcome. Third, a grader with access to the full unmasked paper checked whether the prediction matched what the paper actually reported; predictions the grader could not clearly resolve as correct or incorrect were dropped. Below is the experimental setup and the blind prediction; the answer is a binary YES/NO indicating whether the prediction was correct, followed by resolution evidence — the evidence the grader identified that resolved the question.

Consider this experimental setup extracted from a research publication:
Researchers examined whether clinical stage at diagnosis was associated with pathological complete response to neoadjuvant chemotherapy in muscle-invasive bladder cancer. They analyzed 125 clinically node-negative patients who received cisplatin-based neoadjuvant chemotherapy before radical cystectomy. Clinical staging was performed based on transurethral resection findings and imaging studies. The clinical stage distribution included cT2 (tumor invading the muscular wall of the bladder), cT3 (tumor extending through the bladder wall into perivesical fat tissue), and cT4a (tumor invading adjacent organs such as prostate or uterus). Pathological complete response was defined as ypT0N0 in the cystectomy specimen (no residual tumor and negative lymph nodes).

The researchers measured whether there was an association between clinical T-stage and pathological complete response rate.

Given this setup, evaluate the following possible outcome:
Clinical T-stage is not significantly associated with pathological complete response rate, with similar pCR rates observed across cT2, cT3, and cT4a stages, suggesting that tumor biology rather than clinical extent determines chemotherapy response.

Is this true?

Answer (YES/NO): NO